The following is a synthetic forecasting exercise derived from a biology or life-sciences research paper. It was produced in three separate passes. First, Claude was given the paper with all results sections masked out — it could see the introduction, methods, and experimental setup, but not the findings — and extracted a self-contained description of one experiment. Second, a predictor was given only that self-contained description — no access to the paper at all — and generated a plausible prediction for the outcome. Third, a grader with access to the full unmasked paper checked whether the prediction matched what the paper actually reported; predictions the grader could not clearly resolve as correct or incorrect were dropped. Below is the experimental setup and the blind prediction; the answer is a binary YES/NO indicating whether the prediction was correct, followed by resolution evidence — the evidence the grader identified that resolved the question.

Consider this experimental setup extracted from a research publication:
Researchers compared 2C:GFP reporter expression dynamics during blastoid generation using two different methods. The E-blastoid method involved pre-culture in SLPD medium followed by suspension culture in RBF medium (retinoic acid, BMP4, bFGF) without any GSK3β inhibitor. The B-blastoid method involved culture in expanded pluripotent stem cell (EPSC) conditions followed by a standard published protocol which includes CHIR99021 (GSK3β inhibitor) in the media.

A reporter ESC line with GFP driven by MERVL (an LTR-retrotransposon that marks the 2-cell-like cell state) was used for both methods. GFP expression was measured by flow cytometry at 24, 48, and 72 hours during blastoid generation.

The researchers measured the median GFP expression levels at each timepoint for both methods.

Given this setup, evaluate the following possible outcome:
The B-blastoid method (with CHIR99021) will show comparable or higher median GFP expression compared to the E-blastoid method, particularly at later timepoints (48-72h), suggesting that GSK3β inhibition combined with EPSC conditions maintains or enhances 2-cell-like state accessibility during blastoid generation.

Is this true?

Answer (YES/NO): NO